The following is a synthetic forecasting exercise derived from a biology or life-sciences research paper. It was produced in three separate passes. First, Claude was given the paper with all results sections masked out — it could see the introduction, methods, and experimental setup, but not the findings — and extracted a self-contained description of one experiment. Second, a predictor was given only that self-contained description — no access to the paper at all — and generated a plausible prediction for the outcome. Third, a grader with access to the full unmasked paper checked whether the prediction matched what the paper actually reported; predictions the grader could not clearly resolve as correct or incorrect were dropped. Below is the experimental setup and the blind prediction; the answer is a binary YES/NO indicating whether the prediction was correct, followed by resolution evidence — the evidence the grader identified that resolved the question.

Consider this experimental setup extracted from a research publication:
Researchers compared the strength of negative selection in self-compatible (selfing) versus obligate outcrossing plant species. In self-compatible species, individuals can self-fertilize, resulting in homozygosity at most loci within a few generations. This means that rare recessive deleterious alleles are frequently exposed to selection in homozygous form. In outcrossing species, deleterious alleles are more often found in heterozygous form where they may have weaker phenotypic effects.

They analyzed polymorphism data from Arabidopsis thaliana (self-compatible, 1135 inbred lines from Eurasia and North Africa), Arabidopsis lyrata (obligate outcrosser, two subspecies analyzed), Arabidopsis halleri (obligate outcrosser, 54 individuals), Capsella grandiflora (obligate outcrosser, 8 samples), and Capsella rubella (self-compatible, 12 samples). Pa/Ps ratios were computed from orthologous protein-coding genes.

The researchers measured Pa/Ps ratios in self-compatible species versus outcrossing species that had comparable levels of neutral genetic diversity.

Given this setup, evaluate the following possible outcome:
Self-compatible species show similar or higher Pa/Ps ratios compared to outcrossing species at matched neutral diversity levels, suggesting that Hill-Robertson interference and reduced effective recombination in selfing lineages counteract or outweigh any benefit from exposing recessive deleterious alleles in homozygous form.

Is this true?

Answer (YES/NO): NO